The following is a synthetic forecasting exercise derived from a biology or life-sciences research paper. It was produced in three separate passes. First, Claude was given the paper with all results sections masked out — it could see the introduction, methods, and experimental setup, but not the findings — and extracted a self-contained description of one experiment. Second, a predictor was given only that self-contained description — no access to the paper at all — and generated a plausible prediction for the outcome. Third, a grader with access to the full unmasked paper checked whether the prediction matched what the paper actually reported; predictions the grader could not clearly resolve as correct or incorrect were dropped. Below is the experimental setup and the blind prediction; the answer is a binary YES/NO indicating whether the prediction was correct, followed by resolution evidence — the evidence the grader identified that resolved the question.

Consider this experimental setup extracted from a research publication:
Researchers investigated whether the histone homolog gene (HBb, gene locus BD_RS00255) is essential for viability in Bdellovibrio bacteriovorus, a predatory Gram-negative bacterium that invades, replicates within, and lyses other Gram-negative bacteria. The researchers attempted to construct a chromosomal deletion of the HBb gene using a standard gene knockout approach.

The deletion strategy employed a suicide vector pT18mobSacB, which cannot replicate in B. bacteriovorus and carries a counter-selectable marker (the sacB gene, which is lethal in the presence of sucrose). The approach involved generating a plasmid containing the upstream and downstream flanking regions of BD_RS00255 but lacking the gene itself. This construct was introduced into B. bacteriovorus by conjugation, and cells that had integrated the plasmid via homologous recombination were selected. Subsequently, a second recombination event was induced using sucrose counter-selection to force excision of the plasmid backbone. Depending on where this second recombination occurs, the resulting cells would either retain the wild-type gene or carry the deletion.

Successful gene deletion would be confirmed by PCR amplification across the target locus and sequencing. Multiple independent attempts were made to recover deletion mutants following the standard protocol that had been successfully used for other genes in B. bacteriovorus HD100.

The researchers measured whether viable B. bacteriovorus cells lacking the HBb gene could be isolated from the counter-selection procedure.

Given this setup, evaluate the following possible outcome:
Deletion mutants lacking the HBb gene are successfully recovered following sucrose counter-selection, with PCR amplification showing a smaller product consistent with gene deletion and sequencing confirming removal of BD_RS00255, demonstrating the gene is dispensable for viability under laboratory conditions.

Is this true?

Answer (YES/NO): NO